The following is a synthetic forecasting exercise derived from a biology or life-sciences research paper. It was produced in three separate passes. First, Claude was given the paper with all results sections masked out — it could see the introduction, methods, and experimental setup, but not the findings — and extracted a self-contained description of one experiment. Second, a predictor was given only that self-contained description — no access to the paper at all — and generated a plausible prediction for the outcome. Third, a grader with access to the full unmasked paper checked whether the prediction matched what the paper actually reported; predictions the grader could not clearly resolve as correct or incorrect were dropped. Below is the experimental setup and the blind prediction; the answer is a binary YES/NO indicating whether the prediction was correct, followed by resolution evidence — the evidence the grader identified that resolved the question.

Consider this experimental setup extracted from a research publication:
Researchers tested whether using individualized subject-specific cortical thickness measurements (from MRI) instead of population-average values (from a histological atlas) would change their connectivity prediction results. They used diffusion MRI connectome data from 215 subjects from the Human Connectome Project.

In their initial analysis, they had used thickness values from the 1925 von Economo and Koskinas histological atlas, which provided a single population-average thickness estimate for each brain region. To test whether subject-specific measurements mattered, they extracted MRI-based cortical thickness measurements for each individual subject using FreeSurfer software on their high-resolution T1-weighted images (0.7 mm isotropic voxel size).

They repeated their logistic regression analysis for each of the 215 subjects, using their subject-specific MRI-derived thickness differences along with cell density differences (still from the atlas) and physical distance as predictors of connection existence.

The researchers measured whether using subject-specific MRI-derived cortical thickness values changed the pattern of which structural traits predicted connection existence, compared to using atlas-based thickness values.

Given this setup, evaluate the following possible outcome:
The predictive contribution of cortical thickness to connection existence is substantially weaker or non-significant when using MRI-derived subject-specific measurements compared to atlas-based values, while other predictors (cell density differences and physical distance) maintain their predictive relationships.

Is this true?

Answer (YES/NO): NO